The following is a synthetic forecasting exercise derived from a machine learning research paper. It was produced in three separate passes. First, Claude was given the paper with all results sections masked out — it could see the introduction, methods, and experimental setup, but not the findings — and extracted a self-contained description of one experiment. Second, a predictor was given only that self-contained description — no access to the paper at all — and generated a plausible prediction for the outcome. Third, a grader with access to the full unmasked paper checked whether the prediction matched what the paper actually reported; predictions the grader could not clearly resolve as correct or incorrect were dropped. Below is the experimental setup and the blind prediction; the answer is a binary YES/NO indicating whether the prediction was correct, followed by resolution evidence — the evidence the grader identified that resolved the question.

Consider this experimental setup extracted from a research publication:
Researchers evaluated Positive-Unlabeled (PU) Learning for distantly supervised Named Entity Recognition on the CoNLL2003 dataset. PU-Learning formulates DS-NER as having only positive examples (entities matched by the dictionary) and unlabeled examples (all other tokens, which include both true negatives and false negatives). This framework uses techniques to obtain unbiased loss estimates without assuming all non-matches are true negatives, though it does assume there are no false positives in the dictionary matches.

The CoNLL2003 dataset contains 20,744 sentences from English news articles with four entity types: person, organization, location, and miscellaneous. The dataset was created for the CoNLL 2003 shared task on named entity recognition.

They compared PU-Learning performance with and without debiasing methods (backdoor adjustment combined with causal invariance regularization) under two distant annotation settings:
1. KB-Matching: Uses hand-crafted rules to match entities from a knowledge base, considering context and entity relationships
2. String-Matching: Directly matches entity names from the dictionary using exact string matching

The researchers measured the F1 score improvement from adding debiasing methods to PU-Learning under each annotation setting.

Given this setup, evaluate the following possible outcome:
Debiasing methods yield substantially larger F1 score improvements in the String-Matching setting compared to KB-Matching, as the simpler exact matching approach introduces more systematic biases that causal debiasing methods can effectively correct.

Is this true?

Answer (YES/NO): NO